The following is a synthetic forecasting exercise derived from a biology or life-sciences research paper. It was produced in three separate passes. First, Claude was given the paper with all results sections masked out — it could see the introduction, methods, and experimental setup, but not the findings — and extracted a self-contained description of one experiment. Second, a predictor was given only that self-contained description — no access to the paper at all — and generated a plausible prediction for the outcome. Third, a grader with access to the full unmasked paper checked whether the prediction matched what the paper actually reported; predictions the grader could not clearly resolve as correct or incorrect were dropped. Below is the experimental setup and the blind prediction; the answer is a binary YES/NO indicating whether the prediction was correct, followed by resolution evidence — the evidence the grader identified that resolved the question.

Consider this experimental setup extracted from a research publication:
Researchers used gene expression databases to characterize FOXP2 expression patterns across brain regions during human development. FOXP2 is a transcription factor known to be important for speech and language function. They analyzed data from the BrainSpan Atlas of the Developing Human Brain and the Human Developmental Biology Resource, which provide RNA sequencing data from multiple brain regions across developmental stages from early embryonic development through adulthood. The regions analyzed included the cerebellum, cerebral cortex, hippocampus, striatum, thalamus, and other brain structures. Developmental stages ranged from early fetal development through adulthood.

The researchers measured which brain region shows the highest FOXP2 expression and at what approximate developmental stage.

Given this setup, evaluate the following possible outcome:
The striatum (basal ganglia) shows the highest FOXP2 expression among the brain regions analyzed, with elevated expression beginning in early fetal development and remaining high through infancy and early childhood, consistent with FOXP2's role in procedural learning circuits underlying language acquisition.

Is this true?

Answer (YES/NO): NO